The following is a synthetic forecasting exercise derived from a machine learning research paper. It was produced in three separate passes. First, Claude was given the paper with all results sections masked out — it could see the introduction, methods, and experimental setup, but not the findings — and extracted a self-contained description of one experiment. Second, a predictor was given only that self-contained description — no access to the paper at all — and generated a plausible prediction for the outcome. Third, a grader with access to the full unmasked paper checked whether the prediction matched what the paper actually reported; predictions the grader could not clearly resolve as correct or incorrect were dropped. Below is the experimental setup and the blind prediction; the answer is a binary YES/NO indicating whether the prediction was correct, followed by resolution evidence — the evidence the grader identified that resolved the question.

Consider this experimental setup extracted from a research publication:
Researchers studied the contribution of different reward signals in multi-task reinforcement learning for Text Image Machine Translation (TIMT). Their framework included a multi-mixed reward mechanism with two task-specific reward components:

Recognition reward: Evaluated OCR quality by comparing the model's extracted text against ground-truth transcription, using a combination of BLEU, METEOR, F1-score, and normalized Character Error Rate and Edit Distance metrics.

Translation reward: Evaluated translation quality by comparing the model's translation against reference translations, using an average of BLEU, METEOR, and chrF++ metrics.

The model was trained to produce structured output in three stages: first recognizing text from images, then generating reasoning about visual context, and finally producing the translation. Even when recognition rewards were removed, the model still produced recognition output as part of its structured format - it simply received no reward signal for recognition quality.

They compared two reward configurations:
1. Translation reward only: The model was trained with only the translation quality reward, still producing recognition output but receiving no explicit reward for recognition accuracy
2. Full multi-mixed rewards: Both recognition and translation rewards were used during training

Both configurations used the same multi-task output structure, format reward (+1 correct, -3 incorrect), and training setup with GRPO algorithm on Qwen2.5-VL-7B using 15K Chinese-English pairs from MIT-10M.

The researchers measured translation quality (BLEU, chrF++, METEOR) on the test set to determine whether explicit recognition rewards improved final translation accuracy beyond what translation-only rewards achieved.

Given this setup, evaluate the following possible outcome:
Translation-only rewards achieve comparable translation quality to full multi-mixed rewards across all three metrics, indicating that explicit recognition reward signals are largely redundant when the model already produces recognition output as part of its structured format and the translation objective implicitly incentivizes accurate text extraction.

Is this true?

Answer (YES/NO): NO